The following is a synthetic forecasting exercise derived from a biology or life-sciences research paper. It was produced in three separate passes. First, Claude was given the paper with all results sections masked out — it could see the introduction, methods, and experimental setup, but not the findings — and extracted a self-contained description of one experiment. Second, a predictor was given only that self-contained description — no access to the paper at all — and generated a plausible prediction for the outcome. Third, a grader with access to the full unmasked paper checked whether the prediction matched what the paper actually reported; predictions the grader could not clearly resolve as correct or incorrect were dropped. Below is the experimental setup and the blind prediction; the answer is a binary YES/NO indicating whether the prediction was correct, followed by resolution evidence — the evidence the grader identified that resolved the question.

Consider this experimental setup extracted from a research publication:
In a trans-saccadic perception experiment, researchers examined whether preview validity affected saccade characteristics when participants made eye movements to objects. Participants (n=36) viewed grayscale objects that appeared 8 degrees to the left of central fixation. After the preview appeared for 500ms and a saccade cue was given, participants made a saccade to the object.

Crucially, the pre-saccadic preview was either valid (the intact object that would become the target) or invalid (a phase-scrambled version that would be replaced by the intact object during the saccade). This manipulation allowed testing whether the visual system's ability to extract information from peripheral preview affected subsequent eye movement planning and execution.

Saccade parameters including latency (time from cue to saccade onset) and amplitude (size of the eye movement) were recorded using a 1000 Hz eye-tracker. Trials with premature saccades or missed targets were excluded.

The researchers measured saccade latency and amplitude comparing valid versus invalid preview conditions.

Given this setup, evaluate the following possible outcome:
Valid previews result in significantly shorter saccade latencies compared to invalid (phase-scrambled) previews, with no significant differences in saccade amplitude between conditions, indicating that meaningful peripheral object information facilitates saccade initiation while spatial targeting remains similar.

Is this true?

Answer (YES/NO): NO